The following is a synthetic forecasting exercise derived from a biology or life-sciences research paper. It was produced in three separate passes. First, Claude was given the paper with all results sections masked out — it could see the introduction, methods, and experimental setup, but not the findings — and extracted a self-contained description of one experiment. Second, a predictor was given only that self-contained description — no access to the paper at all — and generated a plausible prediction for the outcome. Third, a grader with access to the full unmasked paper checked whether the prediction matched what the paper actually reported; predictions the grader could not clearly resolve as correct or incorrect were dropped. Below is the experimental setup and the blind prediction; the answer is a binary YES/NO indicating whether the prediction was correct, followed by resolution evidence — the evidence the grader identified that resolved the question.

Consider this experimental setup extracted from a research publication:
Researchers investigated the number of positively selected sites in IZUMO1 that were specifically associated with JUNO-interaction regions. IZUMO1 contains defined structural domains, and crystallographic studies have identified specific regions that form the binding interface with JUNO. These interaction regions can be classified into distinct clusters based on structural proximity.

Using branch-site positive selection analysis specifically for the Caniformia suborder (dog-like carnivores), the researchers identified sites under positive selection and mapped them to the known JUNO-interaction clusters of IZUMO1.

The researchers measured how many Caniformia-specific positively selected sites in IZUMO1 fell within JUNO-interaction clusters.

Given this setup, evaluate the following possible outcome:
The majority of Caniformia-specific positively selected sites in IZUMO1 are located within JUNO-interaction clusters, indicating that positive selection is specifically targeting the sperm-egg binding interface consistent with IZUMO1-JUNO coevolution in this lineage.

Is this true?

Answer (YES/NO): NO